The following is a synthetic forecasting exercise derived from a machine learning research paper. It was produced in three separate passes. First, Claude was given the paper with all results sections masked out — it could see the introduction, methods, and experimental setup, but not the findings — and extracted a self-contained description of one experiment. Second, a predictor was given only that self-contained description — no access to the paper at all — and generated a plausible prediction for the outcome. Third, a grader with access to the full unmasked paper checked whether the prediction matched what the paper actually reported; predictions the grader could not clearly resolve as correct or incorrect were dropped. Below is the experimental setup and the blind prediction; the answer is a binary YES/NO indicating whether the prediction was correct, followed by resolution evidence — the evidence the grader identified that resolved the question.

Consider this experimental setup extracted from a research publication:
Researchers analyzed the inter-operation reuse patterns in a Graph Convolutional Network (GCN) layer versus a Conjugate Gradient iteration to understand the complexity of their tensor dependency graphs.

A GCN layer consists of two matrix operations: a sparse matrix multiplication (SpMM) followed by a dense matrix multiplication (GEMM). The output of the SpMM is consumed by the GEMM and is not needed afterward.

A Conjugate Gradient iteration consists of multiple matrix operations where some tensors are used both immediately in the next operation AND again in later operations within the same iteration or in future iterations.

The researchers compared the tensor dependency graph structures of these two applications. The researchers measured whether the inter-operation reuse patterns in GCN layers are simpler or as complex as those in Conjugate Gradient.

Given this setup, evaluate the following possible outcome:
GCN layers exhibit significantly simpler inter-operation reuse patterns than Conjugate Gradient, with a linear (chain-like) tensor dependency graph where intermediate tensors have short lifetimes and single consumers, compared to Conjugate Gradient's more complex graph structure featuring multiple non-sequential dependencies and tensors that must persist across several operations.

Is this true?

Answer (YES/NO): YES